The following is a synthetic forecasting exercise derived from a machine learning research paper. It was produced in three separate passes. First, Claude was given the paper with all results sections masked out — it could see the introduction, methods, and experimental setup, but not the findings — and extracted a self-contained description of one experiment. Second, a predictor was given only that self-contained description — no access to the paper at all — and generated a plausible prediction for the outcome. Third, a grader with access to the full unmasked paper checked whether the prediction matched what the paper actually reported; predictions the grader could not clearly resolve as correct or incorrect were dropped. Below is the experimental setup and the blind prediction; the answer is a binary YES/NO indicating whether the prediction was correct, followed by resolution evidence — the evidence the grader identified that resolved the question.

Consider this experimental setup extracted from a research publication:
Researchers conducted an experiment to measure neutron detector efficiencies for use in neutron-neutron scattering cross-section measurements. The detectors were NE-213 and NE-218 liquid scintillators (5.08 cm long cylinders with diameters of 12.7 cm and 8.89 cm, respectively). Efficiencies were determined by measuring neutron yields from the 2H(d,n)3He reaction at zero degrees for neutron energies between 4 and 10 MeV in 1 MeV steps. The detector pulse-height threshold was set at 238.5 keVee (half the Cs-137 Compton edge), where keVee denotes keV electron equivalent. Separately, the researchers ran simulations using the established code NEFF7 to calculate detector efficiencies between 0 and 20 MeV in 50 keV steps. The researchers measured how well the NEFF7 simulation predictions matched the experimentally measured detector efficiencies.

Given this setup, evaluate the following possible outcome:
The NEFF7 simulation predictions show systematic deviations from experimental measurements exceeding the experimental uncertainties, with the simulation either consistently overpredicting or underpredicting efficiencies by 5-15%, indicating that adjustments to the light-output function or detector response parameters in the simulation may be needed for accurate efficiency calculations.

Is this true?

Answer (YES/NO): NO